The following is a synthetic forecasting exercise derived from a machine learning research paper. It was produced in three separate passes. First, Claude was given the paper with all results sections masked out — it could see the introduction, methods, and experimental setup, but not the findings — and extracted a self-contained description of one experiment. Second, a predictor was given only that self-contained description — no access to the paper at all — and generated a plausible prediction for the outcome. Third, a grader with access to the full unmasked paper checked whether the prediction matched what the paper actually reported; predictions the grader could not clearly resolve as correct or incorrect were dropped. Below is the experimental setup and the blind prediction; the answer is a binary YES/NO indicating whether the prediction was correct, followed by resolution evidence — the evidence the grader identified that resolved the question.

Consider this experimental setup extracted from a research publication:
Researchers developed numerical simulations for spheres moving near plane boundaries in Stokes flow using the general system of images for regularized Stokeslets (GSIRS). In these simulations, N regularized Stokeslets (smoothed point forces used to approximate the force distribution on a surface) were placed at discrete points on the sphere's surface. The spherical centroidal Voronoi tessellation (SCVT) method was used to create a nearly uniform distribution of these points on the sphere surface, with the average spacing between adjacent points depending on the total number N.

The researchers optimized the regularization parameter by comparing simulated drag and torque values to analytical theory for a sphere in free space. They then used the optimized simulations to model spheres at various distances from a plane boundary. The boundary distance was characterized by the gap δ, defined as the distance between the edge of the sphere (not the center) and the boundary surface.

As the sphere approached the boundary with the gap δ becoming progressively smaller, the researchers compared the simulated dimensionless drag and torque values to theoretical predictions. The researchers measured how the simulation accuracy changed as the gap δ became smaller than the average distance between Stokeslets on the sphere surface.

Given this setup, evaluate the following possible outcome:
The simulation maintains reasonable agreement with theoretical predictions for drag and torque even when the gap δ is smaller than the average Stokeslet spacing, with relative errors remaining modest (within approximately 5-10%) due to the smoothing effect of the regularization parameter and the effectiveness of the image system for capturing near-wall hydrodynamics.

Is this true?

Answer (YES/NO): NO